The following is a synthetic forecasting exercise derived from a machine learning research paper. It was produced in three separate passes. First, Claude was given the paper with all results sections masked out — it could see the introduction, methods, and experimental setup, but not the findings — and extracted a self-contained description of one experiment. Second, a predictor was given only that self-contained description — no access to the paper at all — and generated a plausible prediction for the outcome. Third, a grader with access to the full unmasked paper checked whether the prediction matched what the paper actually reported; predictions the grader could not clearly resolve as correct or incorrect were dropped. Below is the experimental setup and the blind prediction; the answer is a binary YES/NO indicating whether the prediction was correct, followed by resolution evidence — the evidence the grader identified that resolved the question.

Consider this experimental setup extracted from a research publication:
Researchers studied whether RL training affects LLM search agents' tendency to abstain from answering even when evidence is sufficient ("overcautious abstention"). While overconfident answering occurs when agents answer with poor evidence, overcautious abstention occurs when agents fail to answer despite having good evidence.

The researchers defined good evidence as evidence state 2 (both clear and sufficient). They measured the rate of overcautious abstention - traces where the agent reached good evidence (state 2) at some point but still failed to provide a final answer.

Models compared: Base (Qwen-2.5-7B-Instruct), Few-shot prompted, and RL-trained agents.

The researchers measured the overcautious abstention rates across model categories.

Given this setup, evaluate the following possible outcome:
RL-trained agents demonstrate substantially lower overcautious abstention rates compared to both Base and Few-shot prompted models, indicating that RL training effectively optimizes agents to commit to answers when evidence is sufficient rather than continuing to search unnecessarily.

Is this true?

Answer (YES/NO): NO